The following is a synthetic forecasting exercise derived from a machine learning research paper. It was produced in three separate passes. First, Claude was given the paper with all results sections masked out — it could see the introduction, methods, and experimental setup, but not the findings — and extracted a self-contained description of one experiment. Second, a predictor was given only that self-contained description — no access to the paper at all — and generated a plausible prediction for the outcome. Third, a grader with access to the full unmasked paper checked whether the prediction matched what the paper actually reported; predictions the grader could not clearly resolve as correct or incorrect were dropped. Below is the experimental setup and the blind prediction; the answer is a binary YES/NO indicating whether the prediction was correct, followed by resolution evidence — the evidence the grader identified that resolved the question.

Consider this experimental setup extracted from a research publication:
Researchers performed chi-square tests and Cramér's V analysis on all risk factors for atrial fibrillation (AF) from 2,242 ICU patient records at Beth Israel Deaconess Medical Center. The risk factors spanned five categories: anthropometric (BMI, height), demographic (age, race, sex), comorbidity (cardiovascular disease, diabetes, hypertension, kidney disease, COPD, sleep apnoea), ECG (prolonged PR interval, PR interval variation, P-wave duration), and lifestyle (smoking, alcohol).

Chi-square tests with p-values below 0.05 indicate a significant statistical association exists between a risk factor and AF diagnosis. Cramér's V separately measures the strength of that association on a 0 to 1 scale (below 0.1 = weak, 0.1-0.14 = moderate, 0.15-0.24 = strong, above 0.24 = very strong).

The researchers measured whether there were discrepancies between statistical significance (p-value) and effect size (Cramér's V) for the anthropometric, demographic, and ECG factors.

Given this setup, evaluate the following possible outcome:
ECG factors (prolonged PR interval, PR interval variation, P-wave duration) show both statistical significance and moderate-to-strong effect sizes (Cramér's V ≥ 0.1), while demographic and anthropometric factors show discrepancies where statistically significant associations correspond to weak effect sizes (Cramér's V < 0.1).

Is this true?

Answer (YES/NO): NO